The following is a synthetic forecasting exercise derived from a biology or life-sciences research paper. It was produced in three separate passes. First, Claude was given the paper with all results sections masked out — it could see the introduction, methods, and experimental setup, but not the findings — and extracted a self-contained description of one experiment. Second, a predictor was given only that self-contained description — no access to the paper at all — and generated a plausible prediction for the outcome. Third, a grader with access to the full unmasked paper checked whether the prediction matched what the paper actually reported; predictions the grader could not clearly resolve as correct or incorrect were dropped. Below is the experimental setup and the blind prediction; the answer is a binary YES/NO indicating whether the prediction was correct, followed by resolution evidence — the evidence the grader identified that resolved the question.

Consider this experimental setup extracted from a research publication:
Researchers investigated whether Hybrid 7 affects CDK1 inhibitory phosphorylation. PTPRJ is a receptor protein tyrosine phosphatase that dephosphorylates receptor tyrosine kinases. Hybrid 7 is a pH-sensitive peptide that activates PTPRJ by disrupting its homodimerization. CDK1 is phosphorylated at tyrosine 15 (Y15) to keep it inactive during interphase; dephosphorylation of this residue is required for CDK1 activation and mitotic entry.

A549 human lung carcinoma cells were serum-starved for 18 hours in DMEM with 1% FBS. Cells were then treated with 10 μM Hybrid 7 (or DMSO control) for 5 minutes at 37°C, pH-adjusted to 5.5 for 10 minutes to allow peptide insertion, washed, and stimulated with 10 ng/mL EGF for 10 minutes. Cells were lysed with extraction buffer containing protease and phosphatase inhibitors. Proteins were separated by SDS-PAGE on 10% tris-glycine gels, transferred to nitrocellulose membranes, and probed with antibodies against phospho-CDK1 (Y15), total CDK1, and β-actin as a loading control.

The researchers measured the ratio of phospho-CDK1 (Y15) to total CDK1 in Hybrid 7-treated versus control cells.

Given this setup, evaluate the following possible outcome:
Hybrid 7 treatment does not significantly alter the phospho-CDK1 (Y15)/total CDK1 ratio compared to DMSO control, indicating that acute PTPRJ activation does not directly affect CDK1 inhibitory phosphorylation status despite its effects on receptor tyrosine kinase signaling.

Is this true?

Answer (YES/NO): NO